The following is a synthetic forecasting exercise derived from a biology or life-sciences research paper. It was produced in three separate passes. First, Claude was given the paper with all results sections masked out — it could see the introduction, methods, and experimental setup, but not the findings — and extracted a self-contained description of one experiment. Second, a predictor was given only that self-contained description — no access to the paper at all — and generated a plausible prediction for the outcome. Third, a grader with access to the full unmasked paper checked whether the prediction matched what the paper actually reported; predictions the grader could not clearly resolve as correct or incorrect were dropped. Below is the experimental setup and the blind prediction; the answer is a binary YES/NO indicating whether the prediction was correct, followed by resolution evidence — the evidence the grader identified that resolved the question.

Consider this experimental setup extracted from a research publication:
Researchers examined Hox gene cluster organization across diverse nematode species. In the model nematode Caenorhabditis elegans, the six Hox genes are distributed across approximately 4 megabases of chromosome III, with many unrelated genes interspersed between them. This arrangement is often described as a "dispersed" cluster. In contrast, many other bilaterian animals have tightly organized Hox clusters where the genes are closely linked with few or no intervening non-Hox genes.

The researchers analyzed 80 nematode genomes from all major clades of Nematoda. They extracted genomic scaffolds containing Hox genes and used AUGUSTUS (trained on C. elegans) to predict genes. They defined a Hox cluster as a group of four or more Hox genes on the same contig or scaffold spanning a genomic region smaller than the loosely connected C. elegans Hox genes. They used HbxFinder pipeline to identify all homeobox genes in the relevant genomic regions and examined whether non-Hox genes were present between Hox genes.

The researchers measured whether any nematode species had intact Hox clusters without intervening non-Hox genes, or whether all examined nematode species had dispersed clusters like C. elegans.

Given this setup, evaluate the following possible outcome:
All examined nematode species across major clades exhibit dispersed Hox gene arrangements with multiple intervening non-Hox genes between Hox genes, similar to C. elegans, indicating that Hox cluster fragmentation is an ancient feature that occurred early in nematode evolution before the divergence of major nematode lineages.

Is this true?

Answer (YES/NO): NO